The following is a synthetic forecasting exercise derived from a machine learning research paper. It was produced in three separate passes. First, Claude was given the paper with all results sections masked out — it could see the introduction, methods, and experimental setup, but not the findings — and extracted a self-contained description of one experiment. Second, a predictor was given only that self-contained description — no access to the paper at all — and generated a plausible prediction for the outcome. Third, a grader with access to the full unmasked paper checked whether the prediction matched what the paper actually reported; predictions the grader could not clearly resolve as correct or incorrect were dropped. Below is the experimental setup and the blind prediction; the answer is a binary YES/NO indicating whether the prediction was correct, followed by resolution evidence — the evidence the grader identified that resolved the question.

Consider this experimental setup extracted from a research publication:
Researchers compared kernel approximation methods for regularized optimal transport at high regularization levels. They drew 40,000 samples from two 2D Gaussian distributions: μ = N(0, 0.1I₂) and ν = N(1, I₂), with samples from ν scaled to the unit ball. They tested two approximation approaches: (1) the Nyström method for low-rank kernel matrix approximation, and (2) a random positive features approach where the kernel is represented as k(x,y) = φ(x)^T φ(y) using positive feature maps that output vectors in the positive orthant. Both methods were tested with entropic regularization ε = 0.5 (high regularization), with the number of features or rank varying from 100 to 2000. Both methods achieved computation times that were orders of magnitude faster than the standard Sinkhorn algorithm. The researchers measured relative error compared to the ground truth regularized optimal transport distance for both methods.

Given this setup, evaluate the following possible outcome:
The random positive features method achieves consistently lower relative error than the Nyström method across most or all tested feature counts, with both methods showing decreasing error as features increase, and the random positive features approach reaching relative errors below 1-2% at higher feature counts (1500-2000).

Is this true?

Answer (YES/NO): NO